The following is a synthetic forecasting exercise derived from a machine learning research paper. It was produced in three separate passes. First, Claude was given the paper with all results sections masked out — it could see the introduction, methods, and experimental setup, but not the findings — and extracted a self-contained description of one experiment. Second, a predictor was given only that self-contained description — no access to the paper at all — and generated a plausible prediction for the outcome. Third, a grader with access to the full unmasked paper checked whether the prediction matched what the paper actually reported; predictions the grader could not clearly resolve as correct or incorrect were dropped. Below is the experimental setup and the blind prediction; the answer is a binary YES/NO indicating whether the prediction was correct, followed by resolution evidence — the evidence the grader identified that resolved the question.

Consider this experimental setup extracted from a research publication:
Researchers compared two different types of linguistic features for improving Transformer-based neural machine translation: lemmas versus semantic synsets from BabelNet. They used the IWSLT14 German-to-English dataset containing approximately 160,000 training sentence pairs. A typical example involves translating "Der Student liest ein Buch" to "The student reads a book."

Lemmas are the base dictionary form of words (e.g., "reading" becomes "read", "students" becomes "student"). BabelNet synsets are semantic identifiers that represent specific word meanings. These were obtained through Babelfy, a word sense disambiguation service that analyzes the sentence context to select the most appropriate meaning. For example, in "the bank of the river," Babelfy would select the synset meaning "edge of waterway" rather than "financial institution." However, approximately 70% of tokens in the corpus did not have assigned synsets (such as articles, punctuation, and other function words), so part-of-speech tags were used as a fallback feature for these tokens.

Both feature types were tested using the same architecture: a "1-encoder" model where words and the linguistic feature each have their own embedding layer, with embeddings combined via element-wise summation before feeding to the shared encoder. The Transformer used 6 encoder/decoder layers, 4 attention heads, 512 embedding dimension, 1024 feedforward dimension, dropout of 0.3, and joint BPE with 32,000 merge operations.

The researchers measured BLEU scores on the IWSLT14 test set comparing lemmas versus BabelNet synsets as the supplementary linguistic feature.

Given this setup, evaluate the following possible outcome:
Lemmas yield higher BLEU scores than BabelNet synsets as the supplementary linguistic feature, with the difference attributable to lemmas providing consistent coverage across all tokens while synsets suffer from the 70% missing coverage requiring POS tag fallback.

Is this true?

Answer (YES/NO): YES